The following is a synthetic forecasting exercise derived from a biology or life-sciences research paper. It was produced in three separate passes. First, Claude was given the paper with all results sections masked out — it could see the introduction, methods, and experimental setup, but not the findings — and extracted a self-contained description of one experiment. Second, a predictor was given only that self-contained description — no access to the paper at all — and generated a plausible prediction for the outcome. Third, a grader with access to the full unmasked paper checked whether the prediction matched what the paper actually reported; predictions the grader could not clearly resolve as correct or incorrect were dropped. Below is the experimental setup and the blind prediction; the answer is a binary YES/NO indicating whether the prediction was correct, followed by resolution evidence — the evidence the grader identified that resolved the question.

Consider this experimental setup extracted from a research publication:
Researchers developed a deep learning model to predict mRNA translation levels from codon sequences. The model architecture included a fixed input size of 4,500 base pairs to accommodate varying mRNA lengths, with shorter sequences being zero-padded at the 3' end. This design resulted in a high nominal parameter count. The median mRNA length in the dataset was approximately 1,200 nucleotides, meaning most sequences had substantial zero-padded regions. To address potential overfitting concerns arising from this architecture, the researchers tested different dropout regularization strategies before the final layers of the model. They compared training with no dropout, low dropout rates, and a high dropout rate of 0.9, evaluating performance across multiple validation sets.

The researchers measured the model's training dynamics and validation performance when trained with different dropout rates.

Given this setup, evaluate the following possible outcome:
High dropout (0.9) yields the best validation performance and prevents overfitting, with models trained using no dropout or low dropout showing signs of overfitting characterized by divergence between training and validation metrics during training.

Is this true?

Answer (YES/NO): YES